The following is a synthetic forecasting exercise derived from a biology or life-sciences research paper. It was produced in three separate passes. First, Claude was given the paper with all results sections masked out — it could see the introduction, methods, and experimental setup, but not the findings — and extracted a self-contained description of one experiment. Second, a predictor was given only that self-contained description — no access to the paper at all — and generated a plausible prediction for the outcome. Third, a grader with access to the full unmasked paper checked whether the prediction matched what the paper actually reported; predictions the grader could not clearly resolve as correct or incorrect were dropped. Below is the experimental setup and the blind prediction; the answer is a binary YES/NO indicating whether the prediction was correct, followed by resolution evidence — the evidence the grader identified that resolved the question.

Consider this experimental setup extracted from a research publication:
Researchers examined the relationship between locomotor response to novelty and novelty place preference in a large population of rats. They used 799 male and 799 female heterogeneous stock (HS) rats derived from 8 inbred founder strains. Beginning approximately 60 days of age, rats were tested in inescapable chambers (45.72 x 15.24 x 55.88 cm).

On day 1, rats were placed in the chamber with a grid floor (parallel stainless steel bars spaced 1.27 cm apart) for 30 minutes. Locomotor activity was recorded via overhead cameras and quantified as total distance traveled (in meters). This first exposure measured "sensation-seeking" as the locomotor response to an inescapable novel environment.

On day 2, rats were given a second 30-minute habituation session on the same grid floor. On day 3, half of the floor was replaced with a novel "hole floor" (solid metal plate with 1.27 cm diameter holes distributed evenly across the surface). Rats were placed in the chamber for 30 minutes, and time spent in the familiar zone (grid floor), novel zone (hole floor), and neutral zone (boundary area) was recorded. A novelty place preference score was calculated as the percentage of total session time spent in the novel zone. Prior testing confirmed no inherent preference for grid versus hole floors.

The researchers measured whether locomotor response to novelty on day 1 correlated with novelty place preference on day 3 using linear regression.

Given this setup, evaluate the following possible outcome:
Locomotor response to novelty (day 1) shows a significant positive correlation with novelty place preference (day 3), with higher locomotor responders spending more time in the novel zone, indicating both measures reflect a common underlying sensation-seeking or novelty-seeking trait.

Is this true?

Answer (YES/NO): NO